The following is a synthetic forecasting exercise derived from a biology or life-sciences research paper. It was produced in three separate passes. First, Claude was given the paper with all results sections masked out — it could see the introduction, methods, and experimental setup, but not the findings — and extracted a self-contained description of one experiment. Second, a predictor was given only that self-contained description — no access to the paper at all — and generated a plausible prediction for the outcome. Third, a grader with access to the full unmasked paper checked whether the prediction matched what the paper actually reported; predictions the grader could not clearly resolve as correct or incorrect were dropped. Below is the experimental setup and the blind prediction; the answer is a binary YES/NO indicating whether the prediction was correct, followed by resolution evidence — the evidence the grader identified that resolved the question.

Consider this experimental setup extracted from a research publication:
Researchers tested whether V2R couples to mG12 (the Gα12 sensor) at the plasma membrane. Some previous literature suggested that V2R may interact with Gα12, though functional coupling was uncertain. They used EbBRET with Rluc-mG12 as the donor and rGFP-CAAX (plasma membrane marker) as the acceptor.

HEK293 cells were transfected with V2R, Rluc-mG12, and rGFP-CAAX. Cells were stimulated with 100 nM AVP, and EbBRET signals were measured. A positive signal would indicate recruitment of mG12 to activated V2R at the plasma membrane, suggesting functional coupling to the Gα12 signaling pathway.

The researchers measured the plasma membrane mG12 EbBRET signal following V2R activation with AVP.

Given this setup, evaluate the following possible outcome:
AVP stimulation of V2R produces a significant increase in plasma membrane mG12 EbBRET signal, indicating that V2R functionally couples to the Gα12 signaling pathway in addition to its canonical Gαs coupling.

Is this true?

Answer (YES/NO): NO